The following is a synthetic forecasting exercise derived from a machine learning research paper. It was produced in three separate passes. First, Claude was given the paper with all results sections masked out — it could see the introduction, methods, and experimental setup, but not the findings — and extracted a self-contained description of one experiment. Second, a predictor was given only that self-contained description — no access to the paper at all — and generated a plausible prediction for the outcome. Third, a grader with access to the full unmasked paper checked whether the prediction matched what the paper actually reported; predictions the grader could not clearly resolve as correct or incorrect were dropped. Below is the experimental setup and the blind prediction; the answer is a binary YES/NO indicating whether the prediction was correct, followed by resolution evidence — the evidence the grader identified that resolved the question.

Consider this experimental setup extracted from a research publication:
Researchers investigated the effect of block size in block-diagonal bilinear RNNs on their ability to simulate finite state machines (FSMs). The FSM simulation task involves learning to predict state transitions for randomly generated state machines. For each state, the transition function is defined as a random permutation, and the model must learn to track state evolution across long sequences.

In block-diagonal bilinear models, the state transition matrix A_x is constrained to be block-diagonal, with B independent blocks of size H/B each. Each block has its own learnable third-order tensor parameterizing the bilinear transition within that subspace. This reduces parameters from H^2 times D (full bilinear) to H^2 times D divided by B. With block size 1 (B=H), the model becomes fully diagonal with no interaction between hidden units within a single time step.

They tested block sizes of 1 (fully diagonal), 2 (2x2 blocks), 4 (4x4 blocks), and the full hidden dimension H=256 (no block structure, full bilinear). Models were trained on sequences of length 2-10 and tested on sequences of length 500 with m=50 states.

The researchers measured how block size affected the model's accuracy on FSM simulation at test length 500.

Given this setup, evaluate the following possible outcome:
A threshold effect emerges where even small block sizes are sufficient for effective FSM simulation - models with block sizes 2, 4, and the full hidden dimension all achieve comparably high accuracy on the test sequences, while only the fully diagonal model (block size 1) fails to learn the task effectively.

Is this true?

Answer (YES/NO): NO